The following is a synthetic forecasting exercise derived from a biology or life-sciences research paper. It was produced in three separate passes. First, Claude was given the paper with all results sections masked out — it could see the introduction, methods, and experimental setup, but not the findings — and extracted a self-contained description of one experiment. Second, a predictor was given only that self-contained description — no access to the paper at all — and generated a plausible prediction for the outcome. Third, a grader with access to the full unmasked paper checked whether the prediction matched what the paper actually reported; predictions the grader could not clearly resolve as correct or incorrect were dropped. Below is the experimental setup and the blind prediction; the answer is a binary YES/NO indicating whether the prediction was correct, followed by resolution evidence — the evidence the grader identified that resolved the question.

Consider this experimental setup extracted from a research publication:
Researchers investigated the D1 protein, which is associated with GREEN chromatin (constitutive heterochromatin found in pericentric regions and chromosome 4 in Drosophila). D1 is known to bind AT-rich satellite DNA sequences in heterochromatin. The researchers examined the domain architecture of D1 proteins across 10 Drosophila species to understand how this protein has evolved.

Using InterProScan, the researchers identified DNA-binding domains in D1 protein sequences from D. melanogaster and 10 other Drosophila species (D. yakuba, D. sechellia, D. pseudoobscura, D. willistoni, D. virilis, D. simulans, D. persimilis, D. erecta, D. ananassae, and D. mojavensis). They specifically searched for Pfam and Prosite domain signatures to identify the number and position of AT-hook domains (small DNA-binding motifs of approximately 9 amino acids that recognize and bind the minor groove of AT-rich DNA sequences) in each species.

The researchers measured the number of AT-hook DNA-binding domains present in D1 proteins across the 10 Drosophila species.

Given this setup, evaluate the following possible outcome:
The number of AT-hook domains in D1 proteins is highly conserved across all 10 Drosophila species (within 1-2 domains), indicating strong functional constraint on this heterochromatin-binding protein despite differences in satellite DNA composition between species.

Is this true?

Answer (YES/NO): NO